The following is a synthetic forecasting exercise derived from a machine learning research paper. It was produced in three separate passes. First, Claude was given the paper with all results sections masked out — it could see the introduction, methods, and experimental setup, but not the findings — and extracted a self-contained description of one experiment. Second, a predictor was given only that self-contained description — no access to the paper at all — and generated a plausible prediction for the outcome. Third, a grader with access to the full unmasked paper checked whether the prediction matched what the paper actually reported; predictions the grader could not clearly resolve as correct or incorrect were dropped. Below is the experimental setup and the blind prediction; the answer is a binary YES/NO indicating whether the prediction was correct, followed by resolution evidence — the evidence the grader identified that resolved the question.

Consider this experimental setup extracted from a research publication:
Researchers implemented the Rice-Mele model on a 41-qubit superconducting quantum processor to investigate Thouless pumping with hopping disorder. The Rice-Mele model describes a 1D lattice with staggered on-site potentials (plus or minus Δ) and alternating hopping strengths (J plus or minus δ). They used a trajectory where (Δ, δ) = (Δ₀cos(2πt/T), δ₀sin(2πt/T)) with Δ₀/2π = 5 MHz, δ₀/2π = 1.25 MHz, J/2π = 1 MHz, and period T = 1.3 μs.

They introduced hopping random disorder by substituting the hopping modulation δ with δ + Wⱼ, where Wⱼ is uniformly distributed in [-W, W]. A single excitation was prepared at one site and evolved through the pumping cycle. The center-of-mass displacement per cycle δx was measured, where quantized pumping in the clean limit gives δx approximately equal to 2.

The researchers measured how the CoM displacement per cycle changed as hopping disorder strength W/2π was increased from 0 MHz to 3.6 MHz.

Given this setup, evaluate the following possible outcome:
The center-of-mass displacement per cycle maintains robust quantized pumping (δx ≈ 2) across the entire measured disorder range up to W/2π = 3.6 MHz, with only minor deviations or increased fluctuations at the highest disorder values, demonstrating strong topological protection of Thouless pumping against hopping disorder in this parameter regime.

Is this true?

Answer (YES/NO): NO